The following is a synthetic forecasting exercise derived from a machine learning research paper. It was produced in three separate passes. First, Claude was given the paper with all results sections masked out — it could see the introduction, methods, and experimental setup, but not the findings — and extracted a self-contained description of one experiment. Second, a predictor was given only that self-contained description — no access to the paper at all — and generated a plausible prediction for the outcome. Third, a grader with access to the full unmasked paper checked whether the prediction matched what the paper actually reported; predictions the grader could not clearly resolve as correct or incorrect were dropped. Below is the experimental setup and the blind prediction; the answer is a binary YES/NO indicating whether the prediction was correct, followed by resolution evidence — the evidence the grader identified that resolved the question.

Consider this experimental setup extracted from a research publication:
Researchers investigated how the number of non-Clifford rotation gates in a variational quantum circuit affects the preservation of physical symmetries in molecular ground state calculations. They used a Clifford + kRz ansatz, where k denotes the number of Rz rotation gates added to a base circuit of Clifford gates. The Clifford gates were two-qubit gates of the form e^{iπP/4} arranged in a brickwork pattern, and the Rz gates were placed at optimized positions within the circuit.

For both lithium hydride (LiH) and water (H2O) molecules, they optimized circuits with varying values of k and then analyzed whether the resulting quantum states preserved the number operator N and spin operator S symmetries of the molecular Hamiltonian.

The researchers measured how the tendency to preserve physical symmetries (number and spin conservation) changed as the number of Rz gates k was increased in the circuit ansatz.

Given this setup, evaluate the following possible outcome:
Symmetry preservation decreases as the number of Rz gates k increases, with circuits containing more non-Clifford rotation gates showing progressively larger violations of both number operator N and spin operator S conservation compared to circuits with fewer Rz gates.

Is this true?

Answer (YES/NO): NO